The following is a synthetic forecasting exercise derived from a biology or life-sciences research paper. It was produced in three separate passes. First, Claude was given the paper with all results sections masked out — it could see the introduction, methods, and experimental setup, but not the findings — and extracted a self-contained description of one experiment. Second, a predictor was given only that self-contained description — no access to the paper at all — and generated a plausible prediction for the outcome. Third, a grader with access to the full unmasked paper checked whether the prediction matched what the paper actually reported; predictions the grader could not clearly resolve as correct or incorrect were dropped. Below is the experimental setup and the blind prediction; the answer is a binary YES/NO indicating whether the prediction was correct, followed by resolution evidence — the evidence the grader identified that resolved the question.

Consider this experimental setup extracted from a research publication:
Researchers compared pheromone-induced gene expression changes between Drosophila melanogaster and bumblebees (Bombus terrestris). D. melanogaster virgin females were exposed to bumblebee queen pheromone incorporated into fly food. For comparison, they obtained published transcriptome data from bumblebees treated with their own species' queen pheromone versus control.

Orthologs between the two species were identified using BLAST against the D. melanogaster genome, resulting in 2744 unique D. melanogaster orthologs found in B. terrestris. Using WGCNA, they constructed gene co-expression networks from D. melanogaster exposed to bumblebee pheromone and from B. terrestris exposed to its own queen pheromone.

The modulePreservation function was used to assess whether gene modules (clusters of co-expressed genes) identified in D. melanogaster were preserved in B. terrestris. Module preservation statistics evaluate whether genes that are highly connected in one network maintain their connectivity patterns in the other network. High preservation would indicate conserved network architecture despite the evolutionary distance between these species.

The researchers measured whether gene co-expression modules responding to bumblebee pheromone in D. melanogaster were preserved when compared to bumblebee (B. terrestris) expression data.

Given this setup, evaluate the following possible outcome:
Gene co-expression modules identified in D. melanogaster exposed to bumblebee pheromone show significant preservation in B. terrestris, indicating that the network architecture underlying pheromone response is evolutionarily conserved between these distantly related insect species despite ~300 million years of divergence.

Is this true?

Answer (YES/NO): YES